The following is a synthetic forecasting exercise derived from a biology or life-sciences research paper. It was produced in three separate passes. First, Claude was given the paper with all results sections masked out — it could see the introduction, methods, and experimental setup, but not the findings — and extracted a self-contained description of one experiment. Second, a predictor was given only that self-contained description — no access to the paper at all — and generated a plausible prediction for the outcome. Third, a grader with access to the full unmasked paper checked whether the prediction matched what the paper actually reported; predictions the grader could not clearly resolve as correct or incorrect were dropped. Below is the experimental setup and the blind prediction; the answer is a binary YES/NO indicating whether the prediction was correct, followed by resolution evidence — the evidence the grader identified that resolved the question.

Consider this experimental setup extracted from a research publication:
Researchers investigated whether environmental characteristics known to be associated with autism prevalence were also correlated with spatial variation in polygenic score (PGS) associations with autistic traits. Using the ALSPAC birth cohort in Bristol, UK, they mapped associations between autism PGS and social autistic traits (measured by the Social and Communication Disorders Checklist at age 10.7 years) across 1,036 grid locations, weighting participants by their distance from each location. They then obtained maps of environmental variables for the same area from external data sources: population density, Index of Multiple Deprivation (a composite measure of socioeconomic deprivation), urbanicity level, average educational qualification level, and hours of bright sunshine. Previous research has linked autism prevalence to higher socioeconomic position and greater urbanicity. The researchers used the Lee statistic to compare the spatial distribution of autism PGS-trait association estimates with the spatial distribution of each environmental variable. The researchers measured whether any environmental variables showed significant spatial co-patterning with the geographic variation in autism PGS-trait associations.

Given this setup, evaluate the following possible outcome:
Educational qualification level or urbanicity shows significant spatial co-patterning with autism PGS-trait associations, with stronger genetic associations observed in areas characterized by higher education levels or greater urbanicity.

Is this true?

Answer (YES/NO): NO